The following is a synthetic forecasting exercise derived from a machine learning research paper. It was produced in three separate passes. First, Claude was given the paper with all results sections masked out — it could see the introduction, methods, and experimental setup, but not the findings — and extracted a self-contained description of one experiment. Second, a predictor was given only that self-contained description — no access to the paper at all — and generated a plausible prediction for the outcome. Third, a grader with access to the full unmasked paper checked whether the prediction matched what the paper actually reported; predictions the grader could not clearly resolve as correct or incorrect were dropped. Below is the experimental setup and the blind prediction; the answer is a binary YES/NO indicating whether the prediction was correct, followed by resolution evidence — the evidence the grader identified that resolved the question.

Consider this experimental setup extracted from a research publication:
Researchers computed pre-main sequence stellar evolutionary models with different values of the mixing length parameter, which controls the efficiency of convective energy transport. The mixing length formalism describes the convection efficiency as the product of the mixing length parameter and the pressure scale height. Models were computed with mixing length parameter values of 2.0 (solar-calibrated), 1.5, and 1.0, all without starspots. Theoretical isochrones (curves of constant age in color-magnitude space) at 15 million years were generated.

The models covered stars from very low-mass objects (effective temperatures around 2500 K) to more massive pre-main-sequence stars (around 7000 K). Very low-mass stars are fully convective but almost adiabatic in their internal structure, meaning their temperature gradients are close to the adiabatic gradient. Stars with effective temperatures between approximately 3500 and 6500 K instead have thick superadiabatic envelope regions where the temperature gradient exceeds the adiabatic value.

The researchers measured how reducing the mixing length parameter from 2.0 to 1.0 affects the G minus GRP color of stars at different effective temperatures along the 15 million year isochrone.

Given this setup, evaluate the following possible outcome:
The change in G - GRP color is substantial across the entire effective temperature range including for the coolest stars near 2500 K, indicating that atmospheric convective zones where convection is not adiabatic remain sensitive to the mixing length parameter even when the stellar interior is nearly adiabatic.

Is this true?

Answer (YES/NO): NO